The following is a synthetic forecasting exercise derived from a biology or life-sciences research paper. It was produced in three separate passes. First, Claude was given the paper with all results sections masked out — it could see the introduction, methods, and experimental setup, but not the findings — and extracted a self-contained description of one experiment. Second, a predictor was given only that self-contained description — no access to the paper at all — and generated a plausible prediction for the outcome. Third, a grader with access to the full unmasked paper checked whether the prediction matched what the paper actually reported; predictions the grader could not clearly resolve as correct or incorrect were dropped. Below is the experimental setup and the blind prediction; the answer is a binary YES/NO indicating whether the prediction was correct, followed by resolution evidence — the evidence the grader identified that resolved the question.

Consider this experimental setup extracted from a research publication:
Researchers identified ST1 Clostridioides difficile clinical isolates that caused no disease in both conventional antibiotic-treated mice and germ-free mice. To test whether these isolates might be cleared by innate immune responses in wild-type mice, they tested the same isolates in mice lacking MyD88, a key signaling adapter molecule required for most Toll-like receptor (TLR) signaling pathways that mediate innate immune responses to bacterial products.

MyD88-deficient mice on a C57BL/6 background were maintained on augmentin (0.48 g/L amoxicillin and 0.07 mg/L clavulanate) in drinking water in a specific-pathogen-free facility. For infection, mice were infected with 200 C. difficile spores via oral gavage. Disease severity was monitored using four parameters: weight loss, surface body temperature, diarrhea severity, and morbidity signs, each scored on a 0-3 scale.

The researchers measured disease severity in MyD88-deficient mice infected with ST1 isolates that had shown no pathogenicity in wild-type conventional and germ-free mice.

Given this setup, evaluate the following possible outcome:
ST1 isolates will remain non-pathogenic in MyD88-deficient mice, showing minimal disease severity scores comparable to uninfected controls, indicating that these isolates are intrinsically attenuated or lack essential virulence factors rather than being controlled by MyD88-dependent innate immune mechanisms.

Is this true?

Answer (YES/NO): YES